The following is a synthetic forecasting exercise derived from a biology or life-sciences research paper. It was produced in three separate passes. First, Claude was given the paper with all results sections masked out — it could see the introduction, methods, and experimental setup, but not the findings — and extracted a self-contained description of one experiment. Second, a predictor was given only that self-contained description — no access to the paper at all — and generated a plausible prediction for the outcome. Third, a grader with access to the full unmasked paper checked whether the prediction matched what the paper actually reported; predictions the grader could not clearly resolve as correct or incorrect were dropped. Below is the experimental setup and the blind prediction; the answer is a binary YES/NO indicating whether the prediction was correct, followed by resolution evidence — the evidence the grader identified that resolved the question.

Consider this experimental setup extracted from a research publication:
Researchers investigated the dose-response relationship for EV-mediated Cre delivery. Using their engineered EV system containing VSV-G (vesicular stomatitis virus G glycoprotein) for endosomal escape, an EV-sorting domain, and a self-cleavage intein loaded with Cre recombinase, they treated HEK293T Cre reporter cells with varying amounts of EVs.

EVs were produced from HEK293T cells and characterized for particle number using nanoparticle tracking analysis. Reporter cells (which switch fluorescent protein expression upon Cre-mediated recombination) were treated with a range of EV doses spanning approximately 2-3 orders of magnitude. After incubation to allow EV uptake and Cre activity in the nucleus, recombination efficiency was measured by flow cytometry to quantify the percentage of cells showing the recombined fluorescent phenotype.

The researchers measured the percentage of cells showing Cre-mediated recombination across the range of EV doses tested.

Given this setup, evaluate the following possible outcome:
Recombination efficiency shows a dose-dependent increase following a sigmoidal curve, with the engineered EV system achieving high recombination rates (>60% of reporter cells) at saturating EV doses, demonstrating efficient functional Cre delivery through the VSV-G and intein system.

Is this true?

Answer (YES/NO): YES